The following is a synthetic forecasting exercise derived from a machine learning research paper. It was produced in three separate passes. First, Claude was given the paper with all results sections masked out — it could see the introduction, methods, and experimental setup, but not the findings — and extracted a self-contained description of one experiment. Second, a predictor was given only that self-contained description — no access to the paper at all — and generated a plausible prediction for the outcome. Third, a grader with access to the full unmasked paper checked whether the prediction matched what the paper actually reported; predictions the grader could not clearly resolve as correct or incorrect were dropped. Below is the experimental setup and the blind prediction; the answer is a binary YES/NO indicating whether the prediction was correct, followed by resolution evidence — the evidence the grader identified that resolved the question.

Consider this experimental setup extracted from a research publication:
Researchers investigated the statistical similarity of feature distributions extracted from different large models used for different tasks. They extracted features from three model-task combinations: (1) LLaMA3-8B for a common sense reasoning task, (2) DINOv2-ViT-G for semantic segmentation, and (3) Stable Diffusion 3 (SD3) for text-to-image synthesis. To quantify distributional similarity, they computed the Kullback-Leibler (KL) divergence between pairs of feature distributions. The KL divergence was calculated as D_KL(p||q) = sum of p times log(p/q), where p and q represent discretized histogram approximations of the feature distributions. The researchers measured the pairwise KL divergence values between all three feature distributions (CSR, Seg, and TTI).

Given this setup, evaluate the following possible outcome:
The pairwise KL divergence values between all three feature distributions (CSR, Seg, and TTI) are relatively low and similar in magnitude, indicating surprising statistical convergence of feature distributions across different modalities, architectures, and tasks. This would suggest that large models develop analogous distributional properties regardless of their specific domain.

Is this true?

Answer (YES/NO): NO